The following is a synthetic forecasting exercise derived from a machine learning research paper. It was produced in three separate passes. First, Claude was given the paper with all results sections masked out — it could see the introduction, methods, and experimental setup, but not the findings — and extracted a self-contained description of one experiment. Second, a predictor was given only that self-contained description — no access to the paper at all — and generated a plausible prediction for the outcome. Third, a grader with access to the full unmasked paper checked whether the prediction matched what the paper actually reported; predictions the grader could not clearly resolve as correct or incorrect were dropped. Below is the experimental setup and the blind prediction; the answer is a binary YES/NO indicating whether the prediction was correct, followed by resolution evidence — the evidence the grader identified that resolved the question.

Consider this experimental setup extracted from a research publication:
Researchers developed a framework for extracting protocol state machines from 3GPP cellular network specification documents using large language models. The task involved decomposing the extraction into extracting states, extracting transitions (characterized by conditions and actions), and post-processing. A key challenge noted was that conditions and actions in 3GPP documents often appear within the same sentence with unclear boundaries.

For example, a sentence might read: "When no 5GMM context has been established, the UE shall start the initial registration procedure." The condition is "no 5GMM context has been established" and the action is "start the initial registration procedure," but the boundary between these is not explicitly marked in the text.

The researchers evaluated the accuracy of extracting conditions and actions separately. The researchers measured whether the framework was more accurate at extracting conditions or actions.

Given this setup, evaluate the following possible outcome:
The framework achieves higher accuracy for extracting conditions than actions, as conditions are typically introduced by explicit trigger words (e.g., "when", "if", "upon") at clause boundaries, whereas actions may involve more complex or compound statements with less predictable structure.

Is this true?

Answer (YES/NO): YES